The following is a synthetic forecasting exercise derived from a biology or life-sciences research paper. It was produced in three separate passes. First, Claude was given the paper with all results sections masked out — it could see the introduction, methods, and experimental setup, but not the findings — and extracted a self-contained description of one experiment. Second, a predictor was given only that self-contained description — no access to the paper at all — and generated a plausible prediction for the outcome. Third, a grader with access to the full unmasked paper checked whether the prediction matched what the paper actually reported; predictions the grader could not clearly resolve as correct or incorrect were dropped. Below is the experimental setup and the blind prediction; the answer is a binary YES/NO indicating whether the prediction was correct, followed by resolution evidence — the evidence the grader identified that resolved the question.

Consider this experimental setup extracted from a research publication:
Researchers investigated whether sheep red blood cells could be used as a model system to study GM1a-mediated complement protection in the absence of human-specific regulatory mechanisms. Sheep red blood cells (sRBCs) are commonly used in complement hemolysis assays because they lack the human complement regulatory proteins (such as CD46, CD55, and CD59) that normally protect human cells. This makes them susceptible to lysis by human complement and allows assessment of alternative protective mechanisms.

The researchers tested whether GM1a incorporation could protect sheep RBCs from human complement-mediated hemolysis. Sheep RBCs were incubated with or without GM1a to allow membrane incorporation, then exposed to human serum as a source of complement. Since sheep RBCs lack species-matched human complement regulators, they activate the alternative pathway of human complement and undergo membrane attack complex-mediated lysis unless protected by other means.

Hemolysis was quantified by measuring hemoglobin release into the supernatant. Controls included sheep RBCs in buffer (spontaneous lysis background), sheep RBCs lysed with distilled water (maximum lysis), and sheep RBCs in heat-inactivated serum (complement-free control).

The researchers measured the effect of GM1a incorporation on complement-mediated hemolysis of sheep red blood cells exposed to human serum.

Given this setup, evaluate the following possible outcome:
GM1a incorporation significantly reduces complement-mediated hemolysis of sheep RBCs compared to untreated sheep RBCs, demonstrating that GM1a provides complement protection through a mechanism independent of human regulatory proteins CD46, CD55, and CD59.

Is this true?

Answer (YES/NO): YES